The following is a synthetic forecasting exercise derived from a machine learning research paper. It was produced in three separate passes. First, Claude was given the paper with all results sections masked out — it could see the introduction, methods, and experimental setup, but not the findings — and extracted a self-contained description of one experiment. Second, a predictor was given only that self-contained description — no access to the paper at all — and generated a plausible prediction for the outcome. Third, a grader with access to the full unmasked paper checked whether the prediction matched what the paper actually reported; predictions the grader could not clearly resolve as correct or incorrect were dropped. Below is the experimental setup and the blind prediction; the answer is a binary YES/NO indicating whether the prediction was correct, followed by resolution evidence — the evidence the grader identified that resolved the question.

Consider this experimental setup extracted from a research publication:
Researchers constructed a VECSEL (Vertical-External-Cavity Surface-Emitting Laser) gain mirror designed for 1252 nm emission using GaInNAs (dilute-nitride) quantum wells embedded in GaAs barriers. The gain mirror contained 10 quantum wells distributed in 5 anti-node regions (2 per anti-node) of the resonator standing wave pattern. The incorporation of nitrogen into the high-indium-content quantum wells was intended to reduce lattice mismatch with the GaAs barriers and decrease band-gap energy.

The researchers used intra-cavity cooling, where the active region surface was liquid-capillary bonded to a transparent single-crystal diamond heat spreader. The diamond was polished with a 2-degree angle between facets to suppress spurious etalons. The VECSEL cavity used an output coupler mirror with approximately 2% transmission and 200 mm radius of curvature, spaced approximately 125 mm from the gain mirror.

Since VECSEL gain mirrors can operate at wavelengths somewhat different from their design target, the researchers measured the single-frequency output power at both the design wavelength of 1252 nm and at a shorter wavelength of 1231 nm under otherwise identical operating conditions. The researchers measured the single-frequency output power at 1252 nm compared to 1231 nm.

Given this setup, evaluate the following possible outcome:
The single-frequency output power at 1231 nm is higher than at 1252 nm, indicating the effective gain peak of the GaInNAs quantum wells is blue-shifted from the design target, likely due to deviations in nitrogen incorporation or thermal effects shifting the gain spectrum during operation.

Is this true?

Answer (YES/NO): YES